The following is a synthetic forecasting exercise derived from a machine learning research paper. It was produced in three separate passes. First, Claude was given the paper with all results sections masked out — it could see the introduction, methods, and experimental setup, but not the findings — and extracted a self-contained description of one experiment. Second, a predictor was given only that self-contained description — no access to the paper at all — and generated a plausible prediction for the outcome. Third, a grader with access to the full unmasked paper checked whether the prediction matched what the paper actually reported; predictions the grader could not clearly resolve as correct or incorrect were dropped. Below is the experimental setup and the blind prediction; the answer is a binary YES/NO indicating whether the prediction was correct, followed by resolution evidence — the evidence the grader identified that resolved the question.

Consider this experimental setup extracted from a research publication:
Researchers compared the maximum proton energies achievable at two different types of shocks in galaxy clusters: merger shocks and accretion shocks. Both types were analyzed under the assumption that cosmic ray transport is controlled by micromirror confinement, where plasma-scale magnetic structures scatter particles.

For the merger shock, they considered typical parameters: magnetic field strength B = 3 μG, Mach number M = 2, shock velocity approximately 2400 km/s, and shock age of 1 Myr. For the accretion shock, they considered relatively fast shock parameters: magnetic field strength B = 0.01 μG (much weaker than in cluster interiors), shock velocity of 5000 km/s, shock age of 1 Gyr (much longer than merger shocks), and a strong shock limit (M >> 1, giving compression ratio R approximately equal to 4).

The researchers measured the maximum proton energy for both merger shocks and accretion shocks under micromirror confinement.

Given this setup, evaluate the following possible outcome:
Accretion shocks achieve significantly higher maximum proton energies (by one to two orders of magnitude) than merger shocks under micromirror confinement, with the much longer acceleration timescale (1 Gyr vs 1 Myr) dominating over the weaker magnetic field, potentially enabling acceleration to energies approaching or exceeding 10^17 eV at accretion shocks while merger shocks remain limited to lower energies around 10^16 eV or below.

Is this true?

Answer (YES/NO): NO